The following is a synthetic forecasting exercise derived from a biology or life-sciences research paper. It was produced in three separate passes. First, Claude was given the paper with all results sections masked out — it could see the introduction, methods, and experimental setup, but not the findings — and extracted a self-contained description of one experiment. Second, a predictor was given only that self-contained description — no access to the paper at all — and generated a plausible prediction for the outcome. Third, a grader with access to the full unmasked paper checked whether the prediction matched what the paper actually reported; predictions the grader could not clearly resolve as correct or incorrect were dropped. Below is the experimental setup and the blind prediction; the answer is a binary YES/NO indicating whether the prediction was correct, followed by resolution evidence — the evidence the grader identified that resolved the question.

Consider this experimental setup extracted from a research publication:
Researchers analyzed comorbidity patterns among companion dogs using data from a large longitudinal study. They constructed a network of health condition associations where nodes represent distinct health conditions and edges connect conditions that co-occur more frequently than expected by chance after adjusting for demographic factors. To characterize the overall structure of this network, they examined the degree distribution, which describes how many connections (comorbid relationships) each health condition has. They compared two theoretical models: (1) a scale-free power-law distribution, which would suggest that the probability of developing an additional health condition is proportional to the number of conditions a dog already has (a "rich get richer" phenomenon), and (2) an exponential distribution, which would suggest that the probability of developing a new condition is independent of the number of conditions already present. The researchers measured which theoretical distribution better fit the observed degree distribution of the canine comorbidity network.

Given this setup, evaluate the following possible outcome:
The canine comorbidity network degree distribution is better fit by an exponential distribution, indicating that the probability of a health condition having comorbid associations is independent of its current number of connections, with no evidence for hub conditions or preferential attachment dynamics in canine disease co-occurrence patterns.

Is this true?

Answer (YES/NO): YES